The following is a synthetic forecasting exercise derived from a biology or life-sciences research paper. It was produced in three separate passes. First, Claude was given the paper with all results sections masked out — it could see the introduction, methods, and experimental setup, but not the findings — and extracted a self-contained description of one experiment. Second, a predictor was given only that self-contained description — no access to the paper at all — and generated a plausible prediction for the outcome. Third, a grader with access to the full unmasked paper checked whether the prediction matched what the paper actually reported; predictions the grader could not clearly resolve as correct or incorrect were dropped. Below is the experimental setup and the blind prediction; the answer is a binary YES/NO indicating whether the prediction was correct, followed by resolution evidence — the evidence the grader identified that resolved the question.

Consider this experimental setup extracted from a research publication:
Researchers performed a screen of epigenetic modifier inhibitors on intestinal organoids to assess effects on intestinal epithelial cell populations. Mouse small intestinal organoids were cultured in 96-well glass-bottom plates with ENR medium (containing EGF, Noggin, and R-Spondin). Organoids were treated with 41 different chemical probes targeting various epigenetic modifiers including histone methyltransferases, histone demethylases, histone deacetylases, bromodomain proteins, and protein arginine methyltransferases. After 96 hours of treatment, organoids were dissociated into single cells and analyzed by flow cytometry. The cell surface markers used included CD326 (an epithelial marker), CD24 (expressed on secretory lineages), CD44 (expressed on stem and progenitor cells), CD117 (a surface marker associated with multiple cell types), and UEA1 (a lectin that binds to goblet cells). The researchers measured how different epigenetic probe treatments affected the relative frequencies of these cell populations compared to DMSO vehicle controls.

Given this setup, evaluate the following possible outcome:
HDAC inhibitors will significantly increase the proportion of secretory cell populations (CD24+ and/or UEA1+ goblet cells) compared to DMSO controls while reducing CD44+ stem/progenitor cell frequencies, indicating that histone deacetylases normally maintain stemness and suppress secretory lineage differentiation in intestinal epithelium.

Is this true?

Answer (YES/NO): NO